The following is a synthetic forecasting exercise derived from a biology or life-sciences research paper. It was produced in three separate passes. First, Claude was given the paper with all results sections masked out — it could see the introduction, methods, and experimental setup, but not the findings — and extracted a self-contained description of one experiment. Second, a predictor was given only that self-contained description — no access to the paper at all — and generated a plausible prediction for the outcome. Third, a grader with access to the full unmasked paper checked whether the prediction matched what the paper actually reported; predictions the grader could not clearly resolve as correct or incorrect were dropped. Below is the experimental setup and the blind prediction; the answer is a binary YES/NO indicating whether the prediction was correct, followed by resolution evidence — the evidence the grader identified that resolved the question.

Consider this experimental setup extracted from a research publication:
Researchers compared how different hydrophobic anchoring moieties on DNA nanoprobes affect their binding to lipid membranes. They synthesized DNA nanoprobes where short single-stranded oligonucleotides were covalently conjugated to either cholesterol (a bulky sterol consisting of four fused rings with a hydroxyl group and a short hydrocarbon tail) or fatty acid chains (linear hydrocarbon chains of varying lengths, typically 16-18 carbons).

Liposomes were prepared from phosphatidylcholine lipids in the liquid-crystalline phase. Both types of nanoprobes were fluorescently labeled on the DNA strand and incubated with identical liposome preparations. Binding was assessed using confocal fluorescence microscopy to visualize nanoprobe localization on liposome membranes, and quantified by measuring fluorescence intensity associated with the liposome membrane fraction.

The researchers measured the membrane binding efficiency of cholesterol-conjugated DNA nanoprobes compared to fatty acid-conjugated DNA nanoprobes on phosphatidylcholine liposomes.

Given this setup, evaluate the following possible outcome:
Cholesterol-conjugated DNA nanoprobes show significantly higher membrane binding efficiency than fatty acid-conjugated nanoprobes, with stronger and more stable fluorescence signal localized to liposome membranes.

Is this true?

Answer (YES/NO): YES